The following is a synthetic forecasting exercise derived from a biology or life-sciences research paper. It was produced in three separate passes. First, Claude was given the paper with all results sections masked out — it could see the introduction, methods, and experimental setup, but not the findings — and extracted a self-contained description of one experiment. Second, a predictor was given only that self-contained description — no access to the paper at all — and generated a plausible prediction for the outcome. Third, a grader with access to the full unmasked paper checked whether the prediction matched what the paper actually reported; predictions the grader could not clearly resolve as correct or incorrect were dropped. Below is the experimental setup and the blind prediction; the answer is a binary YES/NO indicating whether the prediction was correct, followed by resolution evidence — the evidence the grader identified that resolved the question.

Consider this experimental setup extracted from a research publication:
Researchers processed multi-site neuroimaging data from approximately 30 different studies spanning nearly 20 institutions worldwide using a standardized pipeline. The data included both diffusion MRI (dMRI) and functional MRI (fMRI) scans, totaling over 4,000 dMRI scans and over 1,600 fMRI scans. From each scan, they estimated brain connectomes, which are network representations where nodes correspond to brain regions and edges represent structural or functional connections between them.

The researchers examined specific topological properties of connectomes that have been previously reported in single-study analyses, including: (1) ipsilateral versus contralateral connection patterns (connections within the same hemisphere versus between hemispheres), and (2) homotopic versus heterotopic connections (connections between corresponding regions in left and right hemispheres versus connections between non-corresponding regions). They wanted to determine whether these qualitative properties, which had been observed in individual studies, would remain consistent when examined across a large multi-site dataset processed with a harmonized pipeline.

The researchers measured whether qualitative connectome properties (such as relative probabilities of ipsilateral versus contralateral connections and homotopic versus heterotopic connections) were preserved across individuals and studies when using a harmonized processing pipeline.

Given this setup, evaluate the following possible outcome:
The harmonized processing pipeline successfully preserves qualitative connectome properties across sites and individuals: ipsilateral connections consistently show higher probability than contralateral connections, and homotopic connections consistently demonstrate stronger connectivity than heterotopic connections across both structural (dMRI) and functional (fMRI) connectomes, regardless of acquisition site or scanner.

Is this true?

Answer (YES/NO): YES